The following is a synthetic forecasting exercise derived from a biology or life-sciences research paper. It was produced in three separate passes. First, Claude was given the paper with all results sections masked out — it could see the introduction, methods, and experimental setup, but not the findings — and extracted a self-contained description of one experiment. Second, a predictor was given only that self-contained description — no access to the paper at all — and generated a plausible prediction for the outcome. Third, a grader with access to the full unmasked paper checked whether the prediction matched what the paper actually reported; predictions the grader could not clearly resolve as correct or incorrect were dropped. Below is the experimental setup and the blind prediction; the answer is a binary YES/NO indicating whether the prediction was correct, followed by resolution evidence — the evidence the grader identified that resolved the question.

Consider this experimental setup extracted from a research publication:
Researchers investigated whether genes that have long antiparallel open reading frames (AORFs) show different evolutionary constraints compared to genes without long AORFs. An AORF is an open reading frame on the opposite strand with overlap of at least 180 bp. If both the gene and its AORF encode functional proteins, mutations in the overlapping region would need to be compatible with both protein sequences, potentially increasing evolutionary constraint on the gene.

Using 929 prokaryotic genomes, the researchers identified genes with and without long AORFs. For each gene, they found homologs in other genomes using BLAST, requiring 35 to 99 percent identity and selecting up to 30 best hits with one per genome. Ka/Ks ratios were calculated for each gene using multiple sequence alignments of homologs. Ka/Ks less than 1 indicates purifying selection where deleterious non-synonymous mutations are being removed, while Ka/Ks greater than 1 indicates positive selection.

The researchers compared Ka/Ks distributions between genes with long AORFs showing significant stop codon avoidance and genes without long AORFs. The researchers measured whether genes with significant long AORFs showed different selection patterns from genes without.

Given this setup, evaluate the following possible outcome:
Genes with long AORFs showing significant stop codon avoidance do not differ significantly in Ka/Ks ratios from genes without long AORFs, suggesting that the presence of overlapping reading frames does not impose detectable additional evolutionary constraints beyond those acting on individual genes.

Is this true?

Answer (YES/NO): YES